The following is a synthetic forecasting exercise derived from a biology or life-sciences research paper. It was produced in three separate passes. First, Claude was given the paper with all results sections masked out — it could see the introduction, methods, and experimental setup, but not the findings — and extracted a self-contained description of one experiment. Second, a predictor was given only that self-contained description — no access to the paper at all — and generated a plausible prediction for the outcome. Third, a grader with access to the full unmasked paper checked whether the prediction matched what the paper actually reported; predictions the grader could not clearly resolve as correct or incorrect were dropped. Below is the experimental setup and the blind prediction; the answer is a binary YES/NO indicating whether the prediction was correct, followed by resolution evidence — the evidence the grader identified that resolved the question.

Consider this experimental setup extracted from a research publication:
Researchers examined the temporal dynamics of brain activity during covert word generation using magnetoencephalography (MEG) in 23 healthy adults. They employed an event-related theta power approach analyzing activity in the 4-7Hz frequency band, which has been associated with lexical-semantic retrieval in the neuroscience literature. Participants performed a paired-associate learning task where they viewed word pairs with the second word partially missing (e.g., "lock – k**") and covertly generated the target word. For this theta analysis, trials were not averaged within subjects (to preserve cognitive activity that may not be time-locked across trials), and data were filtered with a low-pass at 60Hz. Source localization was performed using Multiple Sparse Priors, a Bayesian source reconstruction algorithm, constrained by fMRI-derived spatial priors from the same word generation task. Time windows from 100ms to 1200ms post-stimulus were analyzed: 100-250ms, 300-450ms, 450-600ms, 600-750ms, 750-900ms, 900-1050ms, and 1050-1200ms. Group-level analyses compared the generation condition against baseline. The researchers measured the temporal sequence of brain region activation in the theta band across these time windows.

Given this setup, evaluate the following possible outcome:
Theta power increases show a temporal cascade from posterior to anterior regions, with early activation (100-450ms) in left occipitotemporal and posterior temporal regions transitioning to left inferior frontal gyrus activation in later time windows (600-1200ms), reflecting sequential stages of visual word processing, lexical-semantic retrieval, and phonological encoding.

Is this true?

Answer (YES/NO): NO